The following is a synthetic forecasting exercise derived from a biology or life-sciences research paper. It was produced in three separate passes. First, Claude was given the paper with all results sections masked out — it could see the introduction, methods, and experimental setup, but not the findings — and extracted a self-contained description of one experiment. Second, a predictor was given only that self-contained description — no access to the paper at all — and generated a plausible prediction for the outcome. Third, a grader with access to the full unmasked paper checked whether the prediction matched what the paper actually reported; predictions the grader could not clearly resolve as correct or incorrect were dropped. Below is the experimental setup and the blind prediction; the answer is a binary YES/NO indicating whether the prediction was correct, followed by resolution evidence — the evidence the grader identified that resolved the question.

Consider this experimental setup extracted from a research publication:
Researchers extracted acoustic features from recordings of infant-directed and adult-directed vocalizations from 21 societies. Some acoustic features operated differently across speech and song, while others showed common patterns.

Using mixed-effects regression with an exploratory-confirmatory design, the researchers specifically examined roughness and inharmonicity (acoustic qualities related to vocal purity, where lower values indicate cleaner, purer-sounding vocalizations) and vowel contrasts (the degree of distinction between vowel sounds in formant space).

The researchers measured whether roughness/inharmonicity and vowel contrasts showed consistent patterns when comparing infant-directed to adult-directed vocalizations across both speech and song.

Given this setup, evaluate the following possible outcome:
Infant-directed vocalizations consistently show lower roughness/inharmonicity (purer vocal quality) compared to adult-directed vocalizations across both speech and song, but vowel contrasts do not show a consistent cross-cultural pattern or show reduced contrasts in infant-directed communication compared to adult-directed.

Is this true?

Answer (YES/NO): NO